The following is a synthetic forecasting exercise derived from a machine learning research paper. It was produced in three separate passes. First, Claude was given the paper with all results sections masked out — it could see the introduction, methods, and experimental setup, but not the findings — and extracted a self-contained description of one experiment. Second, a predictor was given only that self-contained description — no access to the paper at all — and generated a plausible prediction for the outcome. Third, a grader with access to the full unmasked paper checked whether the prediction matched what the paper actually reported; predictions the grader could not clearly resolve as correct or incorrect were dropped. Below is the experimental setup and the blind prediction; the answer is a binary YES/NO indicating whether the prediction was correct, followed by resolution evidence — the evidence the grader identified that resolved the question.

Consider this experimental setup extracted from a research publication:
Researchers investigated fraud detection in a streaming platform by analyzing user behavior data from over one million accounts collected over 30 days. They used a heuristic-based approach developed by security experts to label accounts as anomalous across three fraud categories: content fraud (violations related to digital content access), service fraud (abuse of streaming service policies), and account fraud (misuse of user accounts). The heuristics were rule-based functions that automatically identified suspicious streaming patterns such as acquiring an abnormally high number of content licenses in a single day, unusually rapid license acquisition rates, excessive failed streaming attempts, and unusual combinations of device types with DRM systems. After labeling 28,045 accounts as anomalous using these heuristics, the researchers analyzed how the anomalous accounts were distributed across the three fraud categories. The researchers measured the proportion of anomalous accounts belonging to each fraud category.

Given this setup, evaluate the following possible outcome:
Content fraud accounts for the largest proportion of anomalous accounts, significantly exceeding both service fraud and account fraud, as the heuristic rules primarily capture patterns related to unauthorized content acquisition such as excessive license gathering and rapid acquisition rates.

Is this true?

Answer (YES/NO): NO